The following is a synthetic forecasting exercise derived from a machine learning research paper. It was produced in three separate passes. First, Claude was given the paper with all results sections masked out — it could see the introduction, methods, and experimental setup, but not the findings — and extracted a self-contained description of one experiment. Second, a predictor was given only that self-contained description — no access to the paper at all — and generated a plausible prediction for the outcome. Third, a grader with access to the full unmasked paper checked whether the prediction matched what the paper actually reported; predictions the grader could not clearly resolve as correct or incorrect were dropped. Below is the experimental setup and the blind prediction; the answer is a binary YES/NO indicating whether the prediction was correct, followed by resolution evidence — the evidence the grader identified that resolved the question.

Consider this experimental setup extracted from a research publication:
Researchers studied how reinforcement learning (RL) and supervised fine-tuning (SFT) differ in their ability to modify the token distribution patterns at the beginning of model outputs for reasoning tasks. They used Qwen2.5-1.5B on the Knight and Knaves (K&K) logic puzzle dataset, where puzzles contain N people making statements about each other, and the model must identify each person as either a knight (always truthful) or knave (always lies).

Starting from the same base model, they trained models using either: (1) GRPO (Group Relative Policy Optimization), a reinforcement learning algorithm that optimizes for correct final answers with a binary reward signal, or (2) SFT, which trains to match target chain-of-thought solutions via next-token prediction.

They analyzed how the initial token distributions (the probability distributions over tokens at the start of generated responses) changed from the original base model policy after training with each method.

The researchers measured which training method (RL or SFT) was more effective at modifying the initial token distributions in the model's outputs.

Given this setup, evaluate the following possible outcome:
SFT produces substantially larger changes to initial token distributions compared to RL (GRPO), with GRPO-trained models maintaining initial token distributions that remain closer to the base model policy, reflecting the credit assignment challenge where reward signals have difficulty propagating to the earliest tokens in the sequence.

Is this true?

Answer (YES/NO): YES